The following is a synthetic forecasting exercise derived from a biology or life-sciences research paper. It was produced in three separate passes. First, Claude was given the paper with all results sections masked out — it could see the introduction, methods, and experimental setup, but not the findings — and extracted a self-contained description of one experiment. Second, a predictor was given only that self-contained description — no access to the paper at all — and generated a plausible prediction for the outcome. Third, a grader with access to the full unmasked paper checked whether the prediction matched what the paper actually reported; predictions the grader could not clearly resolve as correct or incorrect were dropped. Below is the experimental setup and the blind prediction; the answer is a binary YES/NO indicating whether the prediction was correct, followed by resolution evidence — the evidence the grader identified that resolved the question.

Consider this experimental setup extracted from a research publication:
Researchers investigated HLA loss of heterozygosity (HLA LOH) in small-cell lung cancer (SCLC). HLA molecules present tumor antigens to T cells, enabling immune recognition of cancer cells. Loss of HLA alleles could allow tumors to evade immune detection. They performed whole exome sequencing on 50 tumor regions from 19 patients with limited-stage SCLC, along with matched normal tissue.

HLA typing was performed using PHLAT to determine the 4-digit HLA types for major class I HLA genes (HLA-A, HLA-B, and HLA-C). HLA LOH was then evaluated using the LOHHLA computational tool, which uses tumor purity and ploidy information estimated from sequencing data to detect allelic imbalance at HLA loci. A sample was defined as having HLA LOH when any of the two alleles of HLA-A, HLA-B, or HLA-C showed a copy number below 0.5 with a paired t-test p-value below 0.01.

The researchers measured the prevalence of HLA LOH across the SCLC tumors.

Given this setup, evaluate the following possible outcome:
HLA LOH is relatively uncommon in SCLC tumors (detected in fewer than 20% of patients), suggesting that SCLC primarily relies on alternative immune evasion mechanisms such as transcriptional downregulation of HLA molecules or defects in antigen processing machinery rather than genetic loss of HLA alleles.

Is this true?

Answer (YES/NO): NO